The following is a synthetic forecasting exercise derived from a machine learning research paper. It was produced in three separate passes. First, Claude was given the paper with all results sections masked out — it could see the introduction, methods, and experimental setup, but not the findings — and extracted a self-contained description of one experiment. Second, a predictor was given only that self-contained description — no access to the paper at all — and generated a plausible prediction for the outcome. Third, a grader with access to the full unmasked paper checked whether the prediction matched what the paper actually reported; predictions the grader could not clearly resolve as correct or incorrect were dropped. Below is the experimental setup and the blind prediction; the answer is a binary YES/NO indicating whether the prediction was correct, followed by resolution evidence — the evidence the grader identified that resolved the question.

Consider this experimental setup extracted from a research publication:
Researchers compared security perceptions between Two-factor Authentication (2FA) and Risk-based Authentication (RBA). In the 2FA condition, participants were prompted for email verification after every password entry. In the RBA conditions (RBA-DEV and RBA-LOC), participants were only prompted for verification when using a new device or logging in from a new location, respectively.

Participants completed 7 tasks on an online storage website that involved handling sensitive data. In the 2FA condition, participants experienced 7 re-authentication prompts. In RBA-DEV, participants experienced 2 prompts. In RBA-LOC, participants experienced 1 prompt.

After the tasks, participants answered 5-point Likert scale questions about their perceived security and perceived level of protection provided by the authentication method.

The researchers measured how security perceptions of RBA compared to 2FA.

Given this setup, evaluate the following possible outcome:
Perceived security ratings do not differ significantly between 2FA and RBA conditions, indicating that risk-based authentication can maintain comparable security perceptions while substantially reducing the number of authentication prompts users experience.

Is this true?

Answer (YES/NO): YES